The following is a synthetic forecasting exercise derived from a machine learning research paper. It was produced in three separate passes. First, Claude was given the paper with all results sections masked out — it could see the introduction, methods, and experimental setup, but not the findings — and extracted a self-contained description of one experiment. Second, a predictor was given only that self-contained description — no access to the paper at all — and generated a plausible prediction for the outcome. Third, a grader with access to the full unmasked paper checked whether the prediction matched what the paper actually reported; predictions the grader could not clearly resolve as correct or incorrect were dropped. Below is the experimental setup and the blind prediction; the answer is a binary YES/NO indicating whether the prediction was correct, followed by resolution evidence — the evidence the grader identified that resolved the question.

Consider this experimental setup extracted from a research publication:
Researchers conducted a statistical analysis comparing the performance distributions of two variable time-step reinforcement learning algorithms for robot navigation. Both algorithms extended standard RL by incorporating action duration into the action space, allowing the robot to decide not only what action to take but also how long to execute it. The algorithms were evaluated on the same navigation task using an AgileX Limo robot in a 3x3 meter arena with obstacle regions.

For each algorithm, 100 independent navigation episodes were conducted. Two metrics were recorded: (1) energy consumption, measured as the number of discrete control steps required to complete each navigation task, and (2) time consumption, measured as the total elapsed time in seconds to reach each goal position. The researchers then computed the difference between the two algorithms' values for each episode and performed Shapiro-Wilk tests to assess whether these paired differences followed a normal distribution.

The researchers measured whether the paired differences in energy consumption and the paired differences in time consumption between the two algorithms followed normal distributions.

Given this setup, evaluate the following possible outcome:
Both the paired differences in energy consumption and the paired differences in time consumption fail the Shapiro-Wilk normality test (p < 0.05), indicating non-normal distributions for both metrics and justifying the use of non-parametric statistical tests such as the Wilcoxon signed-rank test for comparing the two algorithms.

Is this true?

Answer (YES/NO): NO